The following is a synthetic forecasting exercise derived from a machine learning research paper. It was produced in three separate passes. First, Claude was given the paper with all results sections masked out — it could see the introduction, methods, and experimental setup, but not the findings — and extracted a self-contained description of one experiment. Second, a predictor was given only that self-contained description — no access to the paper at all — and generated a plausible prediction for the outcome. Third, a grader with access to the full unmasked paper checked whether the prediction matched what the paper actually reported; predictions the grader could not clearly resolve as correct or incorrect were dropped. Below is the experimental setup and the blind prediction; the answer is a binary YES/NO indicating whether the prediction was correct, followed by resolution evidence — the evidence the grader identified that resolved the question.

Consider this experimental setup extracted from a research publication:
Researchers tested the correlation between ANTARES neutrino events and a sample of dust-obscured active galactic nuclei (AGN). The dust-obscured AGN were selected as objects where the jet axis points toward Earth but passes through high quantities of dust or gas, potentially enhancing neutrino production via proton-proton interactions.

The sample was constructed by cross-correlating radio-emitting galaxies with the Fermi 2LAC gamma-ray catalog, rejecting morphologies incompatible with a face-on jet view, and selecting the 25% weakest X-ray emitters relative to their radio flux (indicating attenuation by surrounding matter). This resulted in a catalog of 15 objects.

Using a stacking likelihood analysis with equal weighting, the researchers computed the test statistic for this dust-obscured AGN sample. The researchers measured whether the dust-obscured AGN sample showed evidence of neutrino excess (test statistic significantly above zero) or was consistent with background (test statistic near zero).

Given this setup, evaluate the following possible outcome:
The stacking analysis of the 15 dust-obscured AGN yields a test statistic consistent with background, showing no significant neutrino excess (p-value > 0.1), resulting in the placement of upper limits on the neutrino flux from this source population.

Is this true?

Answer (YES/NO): YES